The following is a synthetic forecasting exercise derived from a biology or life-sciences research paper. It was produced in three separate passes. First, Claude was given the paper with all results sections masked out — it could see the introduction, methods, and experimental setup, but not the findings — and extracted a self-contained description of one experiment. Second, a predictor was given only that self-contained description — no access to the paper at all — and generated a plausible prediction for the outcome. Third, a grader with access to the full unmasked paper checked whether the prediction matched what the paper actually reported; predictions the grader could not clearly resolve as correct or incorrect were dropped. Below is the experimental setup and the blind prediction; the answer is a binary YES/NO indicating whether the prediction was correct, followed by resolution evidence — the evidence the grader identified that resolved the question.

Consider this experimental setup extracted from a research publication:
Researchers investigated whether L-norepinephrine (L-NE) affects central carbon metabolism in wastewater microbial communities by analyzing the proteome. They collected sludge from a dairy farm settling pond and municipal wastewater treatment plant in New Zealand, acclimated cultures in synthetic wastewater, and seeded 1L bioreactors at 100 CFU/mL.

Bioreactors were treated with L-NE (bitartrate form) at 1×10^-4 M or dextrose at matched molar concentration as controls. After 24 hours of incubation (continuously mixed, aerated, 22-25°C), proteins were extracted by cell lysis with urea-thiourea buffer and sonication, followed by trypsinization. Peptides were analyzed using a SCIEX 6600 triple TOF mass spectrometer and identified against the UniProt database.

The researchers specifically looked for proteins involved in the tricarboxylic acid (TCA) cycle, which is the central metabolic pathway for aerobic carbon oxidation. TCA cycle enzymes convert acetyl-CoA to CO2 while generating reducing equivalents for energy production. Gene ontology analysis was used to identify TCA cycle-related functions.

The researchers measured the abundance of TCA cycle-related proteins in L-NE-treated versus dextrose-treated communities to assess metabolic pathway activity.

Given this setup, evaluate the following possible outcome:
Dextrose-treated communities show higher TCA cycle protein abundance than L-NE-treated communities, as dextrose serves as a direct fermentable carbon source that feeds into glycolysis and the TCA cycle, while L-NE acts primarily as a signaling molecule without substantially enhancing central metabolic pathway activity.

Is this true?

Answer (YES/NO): NO